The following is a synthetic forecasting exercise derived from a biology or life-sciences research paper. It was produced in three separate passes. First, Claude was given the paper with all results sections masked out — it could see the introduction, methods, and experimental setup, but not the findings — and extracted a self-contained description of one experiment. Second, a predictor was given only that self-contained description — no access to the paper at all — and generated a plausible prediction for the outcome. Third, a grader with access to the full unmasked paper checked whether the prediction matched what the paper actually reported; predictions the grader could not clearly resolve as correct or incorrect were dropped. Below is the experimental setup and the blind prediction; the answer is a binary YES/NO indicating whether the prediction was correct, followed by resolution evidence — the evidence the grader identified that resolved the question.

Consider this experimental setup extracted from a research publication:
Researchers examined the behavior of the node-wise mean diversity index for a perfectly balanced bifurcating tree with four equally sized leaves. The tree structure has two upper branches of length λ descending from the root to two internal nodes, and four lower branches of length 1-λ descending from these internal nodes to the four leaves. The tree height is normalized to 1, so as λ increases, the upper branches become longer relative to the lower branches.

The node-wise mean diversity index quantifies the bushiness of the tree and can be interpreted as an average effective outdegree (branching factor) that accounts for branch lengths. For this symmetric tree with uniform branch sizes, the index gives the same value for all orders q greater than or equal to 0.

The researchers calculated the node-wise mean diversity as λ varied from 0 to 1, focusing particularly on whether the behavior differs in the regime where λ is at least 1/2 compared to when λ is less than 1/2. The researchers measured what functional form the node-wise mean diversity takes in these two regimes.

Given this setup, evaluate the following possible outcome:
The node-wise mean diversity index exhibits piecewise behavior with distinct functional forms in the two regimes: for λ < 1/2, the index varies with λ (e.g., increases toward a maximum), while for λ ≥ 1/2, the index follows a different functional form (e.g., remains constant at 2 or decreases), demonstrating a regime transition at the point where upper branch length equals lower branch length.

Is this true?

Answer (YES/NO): NO